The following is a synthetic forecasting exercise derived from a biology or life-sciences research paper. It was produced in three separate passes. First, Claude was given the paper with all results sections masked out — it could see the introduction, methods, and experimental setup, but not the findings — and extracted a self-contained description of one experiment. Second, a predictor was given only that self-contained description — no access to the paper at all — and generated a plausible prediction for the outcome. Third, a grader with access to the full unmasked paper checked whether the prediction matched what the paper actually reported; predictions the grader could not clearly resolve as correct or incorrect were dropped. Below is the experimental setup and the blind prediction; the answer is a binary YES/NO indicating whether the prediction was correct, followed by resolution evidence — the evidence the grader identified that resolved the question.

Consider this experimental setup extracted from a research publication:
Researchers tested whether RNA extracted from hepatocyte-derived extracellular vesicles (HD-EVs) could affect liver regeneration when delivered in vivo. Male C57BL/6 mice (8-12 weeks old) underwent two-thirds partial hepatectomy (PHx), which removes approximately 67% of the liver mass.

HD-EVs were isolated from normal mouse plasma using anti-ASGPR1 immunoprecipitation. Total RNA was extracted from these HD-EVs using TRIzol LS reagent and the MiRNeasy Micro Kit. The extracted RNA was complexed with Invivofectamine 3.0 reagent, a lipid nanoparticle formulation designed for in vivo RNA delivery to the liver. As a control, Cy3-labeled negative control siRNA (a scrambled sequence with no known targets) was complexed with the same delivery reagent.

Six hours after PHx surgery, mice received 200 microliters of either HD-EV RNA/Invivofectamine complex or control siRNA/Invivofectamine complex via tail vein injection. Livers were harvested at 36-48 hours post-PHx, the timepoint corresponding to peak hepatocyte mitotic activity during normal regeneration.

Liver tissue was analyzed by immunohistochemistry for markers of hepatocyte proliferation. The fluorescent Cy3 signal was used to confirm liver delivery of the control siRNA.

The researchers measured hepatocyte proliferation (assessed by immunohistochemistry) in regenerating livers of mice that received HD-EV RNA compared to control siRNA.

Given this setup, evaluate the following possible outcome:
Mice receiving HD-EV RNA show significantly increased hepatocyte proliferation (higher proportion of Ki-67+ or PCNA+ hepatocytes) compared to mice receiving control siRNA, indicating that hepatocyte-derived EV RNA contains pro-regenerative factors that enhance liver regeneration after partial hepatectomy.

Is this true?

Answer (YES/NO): NO